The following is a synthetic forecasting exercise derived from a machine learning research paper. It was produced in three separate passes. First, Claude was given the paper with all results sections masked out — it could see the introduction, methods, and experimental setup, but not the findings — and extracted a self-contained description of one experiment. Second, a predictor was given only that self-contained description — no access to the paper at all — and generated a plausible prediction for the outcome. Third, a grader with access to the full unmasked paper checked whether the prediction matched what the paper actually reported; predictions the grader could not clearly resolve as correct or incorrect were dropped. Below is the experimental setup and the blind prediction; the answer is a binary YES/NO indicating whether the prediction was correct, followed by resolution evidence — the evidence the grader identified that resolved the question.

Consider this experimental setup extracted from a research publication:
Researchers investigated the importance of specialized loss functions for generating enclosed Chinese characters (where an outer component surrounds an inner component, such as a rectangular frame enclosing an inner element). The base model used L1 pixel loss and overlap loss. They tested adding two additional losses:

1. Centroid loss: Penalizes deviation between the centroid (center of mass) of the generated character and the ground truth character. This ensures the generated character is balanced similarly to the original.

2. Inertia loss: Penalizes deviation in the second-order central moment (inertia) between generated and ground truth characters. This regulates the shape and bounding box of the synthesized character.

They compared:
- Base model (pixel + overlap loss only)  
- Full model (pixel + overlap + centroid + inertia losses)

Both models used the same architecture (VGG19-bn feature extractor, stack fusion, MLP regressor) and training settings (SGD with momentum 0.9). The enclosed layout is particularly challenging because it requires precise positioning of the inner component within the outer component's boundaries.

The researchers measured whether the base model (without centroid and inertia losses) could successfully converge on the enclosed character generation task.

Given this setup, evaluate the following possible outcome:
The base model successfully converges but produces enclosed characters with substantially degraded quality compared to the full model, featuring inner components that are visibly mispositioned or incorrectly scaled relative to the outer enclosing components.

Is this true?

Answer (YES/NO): NO